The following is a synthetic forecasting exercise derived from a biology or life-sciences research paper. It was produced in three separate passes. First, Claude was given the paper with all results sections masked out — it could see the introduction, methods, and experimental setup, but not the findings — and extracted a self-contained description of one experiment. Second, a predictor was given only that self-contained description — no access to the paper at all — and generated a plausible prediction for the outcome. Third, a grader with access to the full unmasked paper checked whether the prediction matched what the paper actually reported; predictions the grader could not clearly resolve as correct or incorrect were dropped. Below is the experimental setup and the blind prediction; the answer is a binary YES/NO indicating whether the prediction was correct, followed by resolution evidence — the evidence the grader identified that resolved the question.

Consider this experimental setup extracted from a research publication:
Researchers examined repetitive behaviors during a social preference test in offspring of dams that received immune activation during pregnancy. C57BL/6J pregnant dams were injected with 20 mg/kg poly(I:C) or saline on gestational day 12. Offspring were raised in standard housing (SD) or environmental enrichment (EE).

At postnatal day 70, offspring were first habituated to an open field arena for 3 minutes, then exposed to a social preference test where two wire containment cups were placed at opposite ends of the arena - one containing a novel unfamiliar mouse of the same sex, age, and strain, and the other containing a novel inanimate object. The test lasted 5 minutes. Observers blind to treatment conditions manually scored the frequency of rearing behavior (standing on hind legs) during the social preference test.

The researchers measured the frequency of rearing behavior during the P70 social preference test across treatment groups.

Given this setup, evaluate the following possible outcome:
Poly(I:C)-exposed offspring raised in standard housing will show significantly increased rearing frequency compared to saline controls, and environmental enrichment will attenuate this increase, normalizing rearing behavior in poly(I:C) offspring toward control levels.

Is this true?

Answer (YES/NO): YES